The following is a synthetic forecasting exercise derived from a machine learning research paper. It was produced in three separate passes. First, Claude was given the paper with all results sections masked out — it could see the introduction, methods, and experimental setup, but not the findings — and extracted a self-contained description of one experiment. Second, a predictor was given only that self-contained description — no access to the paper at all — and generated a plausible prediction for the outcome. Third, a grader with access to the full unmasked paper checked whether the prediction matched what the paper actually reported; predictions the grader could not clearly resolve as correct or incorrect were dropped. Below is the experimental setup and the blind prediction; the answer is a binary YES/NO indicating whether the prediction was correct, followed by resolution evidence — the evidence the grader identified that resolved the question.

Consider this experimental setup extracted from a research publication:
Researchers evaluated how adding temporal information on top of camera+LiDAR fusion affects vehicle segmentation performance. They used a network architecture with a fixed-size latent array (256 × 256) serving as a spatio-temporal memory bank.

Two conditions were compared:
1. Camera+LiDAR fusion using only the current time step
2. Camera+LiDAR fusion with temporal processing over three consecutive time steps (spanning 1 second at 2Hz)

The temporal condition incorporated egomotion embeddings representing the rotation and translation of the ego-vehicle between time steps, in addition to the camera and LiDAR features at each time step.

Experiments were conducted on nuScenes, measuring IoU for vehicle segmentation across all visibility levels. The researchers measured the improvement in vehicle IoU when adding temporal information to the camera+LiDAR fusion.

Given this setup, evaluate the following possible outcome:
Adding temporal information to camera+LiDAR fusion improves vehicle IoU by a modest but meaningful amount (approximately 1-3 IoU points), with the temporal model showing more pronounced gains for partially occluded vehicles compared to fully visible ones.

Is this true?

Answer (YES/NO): NO